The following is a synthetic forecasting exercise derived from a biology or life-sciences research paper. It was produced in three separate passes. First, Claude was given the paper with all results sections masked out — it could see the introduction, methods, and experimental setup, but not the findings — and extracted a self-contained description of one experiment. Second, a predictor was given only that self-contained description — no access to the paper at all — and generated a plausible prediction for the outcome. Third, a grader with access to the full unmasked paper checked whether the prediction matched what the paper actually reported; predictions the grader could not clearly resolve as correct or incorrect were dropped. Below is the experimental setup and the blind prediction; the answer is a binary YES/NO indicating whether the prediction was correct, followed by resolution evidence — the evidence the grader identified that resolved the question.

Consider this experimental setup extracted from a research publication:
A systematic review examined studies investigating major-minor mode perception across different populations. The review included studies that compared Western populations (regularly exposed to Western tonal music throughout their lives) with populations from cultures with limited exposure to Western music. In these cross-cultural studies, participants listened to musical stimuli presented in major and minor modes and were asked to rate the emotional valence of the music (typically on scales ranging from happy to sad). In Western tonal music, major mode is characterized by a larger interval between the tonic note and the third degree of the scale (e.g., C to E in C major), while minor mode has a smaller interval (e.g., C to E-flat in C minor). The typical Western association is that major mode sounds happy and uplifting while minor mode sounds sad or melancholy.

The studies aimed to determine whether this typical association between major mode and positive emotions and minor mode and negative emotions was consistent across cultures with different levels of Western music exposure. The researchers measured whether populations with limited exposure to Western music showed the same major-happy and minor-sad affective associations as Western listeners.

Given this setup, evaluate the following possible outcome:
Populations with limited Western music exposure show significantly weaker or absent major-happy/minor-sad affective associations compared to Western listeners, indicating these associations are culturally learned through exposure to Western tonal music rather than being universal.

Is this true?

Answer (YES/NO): YES